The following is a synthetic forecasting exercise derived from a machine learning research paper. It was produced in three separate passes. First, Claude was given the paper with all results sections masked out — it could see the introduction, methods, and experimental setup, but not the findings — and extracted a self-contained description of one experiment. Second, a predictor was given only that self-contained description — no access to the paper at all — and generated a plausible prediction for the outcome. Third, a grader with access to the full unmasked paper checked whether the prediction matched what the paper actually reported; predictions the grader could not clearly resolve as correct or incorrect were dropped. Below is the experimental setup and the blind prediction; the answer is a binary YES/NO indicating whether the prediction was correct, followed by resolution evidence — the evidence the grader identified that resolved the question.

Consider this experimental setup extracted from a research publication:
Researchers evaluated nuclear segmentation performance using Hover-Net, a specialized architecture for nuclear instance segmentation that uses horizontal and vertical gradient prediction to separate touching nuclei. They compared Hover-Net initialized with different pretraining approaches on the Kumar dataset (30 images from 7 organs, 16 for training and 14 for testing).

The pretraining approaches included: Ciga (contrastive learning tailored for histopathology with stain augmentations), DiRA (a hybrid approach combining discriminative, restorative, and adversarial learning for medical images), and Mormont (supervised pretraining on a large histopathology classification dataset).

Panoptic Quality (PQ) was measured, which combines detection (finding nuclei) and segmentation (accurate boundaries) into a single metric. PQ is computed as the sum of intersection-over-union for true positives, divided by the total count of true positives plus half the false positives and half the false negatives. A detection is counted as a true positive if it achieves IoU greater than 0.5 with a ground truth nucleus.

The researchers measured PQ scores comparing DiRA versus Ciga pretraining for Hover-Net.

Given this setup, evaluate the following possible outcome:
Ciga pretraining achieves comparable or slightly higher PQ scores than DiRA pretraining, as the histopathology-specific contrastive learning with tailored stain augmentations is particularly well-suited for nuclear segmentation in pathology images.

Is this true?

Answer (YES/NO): YES